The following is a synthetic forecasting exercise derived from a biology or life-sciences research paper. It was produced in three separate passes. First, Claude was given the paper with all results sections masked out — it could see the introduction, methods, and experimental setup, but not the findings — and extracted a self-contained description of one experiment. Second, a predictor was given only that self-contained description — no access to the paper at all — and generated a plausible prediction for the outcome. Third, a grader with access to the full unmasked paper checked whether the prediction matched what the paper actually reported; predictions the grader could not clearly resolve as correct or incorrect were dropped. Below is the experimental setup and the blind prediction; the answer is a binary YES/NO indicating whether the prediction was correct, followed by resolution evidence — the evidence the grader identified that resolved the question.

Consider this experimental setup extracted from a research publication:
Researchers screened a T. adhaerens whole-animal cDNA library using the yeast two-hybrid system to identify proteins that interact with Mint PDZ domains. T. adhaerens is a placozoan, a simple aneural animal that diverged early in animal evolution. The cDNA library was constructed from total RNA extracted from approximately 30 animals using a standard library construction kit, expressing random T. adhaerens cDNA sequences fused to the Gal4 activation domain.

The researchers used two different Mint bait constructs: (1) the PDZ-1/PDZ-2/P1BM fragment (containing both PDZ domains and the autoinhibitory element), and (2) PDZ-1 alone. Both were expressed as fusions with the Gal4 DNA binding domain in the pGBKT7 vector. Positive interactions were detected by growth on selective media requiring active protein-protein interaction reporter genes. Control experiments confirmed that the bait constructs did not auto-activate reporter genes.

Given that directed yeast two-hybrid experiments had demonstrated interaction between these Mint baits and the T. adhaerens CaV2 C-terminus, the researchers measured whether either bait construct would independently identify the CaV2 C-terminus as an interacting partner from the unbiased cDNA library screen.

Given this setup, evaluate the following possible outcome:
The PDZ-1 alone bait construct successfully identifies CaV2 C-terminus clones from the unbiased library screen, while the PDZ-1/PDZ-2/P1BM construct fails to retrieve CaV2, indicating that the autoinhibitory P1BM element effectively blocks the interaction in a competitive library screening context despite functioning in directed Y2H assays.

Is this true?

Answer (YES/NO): NO